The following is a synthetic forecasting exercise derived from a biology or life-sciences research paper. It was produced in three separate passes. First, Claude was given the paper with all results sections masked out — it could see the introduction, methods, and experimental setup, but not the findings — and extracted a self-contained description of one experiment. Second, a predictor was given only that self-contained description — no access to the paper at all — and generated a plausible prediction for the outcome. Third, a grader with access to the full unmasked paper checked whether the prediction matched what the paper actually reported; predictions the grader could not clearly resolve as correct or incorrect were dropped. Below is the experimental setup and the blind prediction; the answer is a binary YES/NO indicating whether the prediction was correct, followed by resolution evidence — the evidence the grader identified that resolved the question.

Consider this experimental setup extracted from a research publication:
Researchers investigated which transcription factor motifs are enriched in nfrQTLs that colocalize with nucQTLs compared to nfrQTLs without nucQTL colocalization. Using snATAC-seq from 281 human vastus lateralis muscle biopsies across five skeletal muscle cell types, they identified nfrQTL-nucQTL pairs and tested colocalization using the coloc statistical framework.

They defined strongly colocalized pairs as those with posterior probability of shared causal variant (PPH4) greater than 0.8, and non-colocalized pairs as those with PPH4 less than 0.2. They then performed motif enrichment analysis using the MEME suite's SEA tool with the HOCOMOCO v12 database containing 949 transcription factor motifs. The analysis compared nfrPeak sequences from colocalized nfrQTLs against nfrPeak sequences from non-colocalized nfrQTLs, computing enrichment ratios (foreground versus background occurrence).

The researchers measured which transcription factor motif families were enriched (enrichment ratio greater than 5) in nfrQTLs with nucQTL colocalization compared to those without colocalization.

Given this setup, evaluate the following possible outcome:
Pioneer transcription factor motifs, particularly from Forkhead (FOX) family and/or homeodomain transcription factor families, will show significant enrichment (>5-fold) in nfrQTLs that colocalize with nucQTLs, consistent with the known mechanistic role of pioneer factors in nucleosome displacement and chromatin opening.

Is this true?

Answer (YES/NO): NO